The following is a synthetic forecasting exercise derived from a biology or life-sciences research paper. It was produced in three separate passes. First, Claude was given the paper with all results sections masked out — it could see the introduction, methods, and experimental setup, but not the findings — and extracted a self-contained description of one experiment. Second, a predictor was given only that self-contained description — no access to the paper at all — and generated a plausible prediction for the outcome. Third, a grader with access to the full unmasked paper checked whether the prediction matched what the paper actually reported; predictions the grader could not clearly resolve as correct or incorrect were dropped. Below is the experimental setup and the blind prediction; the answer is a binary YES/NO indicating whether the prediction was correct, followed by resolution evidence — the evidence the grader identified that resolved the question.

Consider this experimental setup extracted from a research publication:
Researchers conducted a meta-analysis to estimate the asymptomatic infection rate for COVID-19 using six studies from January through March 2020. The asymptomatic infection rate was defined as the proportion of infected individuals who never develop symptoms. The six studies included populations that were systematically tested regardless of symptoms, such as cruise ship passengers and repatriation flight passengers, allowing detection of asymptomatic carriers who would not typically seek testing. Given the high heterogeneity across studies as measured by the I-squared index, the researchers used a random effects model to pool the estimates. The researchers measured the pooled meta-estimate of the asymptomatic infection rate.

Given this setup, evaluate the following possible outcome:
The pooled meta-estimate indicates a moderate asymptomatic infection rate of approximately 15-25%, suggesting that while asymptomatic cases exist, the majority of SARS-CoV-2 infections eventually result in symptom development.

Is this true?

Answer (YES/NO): NO